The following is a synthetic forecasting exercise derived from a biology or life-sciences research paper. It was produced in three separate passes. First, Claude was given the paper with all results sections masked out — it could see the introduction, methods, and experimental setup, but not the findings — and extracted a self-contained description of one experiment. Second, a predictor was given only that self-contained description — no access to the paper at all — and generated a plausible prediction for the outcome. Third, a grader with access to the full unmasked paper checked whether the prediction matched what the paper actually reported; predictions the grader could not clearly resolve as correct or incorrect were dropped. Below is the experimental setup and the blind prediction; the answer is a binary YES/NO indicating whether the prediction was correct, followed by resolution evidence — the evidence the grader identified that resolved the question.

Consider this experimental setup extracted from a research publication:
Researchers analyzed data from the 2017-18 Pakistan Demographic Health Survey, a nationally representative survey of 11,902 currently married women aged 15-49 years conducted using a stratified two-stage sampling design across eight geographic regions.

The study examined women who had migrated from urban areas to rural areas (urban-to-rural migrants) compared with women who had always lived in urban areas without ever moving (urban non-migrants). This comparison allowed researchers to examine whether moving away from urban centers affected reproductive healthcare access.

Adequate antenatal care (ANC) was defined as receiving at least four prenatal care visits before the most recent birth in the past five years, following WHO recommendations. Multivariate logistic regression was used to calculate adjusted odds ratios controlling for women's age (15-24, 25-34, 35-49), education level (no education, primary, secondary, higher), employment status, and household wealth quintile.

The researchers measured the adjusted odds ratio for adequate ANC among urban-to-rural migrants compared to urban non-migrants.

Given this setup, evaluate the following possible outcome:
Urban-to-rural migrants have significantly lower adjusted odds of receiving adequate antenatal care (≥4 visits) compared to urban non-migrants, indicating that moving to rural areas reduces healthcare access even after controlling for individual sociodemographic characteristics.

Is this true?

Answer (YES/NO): NO